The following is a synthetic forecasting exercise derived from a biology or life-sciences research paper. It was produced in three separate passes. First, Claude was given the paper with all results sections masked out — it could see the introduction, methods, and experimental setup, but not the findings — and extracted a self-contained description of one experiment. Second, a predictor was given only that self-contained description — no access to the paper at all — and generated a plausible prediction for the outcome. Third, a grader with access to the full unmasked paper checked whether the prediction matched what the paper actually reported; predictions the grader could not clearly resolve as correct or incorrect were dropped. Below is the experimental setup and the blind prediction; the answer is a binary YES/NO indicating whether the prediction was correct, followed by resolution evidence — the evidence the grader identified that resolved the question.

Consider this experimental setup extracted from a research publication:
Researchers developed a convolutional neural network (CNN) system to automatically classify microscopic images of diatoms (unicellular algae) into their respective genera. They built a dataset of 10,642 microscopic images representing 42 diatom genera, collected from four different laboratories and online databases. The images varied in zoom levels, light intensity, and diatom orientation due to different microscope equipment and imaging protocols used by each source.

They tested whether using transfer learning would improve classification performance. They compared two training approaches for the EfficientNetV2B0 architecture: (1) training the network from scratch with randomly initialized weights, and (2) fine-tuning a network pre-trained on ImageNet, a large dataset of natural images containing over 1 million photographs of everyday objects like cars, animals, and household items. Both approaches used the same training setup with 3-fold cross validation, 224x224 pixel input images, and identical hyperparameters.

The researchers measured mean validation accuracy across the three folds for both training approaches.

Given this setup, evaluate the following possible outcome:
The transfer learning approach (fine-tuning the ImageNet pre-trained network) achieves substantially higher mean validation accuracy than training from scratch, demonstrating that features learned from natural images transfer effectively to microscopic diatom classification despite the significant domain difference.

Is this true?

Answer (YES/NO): NO